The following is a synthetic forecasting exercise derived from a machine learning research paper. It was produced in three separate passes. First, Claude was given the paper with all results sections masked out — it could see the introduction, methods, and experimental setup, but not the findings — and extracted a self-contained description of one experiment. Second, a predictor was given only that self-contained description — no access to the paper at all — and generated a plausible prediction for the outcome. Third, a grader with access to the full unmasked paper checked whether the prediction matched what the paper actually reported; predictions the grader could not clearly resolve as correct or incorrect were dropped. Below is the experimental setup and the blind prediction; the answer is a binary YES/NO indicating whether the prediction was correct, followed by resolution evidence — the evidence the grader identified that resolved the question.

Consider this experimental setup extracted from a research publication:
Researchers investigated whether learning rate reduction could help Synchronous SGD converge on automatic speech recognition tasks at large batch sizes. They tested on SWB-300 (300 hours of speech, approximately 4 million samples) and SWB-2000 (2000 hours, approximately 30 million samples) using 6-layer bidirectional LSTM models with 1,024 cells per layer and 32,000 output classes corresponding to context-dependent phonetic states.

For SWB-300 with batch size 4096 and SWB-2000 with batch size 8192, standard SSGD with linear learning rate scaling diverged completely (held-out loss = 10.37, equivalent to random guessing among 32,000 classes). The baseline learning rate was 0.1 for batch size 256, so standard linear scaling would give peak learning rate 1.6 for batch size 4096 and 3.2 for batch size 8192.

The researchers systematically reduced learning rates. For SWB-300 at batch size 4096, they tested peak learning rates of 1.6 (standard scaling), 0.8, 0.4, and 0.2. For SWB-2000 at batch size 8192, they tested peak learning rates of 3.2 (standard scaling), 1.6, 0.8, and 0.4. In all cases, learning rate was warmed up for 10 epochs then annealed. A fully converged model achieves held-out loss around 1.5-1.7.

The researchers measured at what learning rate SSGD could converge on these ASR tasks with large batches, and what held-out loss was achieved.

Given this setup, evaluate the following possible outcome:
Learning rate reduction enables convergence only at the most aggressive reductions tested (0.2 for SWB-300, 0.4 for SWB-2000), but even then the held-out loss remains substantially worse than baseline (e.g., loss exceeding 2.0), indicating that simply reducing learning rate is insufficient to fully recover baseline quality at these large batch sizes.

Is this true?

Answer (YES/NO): NO